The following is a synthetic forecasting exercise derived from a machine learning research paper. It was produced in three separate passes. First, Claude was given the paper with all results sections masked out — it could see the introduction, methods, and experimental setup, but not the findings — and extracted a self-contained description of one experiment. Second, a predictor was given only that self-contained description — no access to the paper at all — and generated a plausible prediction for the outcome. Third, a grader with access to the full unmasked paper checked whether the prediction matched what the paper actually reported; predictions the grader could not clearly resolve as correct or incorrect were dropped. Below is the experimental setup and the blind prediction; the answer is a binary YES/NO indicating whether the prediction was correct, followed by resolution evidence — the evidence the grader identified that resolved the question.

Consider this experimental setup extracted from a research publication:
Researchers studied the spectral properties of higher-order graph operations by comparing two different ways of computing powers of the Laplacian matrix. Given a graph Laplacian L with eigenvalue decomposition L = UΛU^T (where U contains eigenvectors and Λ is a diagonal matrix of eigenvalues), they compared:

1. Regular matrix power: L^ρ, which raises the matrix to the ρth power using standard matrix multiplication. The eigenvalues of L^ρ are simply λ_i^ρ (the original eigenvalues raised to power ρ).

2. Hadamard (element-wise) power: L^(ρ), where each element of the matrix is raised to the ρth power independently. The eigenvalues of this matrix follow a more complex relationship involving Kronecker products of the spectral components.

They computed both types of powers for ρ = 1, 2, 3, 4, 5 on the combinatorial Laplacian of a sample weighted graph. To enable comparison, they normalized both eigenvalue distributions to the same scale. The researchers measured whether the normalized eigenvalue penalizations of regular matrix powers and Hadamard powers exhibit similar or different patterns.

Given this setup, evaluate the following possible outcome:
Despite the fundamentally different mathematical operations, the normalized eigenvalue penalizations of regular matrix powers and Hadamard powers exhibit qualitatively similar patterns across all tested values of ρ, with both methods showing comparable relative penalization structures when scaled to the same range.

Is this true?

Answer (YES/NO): YES